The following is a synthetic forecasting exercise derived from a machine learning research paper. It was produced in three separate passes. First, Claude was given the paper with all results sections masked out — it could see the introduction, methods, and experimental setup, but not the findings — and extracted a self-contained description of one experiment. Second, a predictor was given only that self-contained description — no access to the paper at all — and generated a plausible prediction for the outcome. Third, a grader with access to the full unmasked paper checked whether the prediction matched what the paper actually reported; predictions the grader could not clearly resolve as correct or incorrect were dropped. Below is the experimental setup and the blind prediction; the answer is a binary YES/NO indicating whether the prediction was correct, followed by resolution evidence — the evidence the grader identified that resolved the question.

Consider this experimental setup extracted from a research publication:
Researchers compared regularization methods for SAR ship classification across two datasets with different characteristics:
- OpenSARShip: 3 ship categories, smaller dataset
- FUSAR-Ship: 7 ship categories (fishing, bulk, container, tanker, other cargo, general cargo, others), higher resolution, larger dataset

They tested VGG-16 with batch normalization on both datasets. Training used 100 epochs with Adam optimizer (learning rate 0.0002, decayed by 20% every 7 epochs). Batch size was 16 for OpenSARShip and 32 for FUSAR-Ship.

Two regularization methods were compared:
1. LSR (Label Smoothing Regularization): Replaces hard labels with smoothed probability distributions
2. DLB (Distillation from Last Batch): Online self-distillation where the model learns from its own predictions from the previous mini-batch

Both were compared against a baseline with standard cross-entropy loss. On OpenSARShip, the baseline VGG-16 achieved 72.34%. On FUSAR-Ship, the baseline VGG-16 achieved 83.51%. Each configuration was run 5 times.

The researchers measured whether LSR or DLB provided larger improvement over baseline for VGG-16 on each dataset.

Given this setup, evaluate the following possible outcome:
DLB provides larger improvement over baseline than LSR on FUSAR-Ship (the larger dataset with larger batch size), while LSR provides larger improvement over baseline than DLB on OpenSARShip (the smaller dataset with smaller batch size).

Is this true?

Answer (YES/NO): NO